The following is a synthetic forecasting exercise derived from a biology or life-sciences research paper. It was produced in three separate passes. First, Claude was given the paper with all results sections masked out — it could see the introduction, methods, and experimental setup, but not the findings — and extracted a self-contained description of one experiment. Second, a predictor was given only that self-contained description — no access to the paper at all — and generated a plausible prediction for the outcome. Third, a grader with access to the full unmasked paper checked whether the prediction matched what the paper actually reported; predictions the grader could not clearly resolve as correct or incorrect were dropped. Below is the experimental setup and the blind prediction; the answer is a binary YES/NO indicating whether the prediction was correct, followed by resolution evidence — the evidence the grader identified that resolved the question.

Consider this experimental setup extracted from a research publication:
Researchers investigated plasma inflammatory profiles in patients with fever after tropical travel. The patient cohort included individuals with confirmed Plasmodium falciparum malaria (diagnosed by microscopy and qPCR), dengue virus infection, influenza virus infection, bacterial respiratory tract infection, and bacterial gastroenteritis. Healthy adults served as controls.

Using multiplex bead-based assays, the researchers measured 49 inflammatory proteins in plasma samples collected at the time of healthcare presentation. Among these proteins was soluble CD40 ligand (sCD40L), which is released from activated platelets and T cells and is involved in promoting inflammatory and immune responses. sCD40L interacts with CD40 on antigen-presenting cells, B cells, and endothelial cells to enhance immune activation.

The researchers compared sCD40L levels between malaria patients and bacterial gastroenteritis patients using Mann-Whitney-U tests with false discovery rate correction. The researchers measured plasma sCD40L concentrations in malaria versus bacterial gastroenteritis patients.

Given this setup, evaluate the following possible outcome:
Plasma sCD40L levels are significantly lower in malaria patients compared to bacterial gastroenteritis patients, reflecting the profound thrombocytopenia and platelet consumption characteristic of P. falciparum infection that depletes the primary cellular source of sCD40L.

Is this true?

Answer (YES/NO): YES